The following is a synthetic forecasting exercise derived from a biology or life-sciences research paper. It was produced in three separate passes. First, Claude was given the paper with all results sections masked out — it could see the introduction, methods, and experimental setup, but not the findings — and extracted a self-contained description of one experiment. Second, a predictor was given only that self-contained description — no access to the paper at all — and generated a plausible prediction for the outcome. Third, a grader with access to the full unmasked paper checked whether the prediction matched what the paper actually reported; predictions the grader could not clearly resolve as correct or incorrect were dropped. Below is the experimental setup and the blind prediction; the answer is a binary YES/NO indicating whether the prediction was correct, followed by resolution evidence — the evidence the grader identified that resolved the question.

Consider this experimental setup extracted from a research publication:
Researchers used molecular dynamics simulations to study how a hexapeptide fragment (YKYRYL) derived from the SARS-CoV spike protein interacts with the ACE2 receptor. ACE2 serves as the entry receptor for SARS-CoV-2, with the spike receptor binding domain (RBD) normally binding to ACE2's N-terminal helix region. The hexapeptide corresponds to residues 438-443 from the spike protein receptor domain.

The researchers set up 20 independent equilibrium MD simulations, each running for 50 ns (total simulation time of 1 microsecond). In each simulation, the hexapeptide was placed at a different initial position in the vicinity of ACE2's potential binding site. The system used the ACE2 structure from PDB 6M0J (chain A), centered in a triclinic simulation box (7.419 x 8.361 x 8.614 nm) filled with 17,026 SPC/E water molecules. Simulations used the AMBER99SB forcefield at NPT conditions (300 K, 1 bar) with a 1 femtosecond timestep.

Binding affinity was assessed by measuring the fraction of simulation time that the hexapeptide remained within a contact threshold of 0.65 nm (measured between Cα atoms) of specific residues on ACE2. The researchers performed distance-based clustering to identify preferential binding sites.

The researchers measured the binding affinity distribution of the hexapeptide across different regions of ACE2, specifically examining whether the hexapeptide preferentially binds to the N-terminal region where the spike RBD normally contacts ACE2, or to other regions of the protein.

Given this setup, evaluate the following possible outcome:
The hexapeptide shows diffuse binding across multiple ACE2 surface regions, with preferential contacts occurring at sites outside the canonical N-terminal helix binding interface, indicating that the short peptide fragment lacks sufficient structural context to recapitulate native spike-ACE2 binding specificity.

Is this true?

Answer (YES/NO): NO